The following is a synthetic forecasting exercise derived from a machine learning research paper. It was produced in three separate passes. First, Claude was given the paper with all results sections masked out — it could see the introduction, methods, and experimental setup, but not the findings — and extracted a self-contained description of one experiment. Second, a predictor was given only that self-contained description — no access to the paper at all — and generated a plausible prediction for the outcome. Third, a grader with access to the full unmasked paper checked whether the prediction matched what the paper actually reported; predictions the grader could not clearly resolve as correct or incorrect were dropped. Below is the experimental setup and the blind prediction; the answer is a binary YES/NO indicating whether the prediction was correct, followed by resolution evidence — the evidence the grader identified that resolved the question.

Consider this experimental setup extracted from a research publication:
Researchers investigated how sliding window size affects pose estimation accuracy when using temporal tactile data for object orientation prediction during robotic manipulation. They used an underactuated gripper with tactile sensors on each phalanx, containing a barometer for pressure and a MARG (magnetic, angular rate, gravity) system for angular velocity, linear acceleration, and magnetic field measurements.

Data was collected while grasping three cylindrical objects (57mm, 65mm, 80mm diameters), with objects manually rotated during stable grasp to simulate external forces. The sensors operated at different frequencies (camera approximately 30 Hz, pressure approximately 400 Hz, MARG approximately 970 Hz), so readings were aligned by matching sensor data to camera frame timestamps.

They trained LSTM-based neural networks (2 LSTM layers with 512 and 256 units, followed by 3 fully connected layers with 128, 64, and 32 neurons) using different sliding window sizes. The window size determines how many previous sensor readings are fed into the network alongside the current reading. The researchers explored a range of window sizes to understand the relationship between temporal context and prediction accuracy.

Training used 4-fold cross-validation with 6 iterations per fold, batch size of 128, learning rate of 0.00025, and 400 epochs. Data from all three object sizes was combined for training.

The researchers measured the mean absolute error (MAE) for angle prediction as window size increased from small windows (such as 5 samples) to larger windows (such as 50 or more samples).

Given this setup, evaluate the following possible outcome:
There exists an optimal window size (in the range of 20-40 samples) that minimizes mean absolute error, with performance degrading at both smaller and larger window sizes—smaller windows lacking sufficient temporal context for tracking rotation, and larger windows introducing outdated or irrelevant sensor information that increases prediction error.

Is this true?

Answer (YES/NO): NO